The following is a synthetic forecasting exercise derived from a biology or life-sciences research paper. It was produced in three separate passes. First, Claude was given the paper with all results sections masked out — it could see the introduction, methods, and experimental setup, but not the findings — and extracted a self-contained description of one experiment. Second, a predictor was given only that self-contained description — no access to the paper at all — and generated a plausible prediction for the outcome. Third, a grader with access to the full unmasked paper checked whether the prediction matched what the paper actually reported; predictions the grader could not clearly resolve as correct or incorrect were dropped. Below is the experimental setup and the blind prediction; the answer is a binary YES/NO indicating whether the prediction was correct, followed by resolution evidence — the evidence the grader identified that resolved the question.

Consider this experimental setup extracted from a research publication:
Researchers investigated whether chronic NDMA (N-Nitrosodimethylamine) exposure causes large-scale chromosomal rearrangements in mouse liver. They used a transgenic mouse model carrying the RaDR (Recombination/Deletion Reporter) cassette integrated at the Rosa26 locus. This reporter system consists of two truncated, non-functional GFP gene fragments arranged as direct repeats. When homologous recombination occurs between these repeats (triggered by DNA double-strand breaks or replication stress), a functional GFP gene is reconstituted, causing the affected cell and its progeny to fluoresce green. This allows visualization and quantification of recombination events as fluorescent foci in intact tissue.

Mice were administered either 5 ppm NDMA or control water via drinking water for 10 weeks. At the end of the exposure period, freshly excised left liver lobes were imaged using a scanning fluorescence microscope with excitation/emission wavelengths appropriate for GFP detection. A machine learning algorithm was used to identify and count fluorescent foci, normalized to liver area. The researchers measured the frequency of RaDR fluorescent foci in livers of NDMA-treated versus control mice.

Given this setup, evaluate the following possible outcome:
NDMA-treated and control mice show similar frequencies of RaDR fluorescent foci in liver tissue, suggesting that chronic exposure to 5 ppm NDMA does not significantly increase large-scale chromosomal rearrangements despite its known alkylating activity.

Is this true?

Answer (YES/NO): YES